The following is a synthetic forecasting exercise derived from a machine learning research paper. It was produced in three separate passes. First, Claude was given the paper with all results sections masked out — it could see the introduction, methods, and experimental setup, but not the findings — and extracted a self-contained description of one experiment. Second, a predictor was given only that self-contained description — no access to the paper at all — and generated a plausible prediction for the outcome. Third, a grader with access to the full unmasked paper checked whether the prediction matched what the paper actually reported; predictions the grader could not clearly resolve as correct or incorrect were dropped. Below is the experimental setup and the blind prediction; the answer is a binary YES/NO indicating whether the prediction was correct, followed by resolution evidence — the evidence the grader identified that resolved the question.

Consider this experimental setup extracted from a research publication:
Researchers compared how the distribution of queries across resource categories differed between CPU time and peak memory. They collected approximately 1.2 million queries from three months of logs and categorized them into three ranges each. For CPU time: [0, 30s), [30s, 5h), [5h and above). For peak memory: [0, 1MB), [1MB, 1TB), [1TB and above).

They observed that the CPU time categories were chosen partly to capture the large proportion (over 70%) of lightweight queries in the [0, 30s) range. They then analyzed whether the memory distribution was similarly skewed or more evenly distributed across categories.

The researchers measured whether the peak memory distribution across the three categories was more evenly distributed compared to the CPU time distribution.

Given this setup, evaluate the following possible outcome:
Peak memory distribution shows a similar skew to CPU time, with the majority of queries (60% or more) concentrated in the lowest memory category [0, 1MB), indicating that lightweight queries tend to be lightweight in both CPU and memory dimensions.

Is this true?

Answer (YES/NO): NO